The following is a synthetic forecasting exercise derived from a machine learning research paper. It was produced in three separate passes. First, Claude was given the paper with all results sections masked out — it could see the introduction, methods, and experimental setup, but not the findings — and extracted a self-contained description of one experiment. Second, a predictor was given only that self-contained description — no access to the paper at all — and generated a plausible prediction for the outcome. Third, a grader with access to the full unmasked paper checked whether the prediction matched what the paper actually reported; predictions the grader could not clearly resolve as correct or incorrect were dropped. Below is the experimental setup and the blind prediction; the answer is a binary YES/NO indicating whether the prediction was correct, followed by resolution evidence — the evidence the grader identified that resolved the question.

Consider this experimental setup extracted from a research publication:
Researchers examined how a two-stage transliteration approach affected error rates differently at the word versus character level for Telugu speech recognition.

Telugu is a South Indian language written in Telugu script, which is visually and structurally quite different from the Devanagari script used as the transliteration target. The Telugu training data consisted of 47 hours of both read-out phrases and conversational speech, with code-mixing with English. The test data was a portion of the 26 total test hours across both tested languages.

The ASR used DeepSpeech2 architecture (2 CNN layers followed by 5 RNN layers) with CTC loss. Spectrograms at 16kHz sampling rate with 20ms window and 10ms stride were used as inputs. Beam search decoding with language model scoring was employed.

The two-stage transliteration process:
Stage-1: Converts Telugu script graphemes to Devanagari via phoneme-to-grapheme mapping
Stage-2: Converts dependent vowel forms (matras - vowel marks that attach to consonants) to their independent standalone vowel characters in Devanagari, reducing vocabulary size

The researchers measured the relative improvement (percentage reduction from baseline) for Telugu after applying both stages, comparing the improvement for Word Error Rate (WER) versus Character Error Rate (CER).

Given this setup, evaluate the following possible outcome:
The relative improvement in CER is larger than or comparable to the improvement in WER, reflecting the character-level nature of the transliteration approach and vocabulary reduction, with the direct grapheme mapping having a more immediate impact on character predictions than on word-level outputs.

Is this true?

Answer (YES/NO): YES